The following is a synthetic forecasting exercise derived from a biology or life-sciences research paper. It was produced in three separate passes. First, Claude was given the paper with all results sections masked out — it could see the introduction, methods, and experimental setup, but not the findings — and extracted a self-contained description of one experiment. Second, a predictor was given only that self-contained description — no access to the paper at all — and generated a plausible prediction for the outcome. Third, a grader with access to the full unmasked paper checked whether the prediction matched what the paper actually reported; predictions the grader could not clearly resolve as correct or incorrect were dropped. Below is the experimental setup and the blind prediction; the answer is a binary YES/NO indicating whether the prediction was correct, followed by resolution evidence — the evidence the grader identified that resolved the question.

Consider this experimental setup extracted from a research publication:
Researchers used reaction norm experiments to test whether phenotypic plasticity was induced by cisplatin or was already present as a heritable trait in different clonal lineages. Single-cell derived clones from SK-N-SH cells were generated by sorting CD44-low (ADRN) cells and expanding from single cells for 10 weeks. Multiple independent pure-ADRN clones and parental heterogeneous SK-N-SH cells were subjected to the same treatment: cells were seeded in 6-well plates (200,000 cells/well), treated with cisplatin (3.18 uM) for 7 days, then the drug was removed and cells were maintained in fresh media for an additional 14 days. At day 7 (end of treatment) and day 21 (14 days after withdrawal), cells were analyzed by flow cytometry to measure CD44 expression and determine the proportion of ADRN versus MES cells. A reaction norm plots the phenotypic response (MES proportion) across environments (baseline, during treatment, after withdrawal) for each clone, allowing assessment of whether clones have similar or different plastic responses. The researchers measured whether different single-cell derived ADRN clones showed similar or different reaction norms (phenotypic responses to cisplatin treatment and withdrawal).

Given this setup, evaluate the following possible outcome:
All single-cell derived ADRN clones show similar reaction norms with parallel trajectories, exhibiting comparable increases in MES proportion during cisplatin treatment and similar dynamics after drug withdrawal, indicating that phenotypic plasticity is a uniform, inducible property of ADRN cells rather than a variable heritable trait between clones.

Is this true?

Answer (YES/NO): NO